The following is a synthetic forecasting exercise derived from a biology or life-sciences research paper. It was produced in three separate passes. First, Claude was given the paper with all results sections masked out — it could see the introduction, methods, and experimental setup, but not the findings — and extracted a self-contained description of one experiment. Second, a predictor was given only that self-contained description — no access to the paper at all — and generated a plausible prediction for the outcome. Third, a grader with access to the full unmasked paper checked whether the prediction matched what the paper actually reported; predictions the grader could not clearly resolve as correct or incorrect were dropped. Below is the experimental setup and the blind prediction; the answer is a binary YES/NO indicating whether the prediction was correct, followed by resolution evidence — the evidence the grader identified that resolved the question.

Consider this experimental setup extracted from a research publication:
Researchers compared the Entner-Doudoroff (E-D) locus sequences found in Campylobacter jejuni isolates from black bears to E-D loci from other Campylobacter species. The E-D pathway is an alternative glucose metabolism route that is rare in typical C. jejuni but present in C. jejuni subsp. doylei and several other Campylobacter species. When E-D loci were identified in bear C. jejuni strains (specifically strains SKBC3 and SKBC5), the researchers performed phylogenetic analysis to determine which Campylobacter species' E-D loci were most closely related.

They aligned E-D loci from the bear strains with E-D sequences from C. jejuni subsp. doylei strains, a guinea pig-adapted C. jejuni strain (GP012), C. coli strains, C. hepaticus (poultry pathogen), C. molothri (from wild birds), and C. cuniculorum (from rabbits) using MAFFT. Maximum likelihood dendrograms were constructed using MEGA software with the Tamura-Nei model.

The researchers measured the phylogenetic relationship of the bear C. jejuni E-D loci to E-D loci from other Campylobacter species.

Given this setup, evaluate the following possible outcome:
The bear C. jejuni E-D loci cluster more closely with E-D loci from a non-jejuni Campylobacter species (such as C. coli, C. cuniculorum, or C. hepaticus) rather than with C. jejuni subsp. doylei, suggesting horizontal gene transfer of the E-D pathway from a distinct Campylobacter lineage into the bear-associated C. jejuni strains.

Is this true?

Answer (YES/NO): NO